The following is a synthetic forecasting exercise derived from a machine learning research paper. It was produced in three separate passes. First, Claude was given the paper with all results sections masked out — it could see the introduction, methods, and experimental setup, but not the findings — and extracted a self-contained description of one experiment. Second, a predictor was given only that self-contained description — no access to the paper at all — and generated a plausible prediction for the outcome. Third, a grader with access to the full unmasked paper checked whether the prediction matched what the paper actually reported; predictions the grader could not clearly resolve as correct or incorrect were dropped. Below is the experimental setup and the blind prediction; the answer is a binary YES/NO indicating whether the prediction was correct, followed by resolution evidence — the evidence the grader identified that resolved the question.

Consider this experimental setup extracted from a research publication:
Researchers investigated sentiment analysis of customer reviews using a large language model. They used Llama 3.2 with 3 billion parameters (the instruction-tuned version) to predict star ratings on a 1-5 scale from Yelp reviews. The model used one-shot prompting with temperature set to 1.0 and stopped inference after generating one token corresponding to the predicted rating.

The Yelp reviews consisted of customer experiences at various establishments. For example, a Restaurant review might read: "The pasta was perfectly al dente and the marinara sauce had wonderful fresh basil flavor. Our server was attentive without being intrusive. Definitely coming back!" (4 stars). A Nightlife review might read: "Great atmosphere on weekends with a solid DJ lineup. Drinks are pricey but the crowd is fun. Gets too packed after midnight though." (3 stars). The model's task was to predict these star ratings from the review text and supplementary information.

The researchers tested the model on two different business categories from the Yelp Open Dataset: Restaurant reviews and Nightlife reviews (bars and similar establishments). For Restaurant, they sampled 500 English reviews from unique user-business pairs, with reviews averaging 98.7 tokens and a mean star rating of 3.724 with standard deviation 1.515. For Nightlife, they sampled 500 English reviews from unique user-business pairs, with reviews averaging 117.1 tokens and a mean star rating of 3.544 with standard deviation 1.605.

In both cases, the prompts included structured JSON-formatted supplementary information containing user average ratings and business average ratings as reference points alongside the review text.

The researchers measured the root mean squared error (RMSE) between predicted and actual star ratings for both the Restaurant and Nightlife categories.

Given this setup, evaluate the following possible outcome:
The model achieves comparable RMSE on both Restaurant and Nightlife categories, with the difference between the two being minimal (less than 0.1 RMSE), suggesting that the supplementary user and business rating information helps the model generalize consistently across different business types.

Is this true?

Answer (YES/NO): YES